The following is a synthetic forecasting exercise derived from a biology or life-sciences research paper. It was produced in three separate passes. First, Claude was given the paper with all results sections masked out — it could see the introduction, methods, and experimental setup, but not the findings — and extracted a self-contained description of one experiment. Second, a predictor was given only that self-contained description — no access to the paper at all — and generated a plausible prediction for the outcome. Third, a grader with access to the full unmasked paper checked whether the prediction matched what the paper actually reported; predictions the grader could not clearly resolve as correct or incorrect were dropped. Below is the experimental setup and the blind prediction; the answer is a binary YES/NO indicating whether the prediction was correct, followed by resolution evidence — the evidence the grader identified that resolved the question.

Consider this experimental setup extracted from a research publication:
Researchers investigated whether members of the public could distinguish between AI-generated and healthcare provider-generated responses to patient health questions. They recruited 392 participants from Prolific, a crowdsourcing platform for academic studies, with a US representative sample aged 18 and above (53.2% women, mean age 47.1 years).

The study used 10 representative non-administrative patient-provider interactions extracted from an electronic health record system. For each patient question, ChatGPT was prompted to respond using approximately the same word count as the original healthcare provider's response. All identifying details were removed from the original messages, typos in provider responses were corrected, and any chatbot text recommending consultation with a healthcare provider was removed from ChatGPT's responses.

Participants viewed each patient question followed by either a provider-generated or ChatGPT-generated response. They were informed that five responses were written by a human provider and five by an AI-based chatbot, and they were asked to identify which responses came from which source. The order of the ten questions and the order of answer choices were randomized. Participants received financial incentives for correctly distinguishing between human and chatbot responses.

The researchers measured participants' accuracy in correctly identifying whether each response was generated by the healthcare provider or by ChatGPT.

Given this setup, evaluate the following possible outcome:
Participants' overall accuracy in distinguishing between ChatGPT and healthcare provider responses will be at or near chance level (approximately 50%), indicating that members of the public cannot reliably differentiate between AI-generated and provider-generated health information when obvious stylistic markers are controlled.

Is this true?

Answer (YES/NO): NO